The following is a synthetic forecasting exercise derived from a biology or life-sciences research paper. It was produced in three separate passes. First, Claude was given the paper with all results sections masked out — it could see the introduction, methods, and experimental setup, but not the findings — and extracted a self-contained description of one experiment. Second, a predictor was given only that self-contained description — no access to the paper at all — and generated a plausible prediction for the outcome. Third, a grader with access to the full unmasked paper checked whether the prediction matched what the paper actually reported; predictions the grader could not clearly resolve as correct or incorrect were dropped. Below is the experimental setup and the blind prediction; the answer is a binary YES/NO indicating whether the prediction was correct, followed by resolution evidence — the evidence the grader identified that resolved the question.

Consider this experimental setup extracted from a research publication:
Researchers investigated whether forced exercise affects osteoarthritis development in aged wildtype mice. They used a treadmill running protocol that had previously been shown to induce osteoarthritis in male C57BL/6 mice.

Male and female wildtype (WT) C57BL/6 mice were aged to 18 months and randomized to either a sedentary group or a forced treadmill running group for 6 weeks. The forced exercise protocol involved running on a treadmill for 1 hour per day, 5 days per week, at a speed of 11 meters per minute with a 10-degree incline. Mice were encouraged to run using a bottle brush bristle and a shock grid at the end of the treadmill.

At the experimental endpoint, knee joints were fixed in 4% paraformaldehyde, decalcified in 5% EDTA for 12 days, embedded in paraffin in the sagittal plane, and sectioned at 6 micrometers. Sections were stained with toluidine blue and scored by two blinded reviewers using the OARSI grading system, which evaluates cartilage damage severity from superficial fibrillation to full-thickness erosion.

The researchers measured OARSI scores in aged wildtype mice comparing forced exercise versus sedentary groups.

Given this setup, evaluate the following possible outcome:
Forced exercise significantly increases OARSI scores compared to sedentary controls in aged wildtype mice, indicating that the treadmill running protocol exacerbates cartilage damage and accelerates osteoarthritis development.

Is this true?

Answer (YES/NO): NO